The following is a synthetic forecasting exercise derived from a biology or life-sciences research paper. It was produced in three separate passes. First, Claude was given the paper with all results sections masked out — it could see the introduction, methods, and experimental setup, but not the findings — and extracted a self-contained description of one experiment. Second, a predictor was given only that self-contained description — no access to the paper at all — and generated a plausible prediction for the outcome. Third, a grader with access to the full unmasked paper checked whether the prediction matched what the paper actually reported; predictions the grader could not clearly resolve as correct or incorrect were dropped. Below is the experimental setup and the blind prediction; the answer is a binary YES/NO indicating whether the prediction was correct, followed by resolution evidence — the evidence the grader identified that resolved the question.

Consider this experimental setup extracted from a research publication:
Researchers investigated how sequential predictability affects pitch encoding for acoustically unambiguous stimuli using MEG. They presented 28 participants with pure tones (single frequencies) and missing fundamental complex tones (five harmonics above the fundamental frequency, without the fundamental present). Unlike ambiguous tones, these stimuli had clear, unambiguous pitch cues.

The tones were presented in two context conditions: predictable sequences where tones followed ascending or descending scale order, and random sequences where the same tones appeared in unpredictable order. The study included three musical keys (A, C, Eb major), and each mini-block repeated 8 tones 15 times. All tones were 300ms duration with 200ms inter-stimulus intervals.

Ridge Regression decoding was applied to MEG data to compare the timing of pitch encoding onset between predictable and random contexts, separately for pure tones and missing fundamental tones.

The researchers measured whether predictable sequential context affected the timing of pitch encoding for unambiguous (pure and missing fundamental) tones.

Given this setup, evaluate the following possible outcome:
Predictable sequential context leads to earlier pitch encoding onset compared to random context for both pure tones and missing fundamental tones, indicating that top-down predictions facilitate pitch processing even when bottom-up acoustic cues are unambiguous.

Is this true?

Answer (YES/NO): NO